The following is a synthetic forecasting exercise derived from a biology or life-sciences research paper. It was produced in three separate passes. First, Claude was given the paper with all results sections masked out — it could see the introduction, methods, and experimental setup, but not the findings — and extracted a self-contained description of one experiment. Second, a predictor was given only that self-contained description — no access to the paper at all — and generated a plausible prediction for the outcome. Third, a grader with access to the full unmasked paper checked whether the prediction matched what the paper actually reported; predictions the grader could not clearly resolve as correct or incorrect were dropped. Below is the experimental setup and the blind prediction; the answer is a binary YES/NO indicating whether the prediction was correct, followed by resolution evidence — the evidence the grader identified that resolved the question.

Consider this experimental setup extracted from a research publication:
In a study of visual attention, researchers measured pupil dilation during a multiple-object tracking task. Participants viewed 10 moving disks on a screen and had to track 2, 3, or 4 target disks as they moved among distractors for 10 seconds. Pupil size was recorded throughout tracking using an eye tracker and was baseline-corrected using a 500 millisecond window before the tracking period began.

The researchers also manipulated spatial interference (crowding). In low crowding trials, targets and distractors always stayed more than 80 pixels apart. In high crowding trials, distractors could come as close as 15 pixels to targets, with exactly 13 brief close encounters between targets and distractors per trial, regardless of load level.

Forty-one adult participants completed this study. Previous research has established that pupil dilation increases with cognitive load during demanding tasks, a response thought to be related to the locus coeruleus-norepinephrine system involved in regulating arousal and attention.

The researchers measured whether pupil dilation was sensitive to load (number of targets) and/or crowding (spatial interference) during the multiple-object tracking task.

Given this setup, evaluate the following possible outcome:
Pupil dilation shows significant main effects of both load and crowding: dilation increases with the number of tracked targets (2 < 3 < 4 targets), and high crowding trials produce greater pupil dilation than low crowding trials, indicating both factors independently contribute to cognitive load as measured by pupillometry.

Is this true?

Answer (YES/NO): NO